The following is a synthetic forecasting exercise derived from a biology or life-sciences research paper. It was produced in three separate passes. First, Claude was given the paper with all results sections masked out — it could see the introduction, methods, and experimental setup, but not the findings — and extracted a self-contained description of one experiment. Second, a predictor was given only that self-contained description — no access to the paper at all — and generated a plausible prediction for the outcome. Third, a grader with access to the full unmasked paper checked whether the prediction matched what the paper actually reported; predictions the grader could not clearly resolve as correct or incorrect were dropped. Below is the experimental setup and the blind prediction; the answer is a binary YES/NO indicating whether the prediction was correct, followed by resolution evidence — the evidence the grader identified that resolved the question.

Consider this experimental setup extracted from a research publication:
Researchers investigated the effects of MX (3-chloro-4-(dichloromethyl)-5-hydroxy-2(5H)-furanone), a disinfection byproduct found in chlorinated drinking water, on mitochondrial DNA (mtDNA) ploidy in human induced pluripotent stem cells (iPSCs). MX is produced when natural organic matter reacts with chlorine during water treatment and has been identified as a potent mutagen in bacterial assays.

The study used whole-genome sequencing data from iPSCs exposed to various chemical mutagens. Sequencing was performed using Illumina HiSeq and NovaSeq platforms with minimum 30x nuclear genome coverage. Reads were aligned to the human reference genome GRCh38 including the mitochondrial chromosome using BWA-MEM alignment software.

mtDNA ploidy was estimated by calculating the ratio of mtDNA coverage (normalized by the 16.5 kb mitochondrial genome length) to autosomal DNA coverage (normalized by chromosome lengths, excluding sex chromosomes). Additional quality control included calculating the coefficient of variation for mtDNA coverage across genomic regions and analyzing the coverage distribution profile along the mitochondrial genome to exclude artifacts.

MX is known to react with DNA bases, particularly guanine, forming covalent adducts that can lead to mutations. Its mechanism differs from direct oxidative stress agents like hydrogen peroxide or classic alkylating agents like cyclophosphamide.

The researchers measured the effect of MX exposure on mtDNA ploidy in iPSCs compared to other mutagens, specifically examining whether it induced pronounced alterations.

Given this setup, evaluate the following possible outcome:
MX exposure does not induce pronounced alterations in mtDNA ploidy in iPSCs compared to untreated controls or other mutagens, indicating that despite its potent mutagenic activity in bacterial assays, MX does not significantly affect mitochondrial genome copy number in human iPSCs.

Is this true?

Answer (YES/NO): NO